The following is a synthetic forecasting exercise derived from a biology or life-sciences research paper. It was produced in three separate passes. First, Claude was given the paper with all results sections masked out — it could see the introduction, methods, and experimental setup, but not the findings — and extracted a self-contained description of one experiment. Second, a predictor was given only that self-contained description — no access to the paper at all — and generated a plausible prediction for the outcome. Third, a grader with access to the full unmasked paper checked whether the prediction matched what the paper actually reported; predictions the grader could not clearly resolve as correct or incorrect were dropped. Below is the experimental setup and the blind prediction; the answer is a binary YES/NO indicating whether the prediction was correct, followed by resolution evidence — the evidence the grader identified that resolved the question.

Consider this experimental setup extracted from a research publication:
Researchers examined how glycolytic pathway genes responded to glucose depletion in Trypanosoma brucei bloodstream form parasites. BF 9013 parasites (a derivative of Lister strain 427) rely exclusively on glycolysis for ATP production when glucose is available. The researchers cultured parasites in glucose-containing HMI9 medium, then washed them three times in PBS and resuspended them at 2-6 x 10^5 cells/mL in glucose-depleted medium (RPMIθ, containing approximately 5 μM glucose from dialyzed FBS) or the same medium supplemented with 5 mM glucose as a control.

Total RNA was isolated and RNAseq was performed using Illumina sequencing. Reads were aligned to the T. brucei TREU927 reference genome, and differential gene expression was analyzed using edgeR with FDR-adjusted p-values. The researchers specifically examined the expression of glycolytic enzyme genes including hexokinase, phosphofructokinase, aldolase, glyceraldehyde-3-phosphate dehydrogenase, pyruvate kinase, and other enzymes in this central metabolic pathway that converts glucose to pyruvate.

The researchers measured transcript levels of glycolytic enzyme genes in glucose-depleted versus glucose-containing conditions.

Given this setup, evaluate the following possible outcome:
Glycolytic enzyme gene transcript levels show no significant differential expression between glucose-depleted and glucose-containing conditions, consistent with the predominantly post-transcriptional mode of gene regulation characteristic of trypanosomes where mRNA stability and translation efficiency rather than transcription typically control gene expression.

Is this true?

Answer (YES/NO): NO